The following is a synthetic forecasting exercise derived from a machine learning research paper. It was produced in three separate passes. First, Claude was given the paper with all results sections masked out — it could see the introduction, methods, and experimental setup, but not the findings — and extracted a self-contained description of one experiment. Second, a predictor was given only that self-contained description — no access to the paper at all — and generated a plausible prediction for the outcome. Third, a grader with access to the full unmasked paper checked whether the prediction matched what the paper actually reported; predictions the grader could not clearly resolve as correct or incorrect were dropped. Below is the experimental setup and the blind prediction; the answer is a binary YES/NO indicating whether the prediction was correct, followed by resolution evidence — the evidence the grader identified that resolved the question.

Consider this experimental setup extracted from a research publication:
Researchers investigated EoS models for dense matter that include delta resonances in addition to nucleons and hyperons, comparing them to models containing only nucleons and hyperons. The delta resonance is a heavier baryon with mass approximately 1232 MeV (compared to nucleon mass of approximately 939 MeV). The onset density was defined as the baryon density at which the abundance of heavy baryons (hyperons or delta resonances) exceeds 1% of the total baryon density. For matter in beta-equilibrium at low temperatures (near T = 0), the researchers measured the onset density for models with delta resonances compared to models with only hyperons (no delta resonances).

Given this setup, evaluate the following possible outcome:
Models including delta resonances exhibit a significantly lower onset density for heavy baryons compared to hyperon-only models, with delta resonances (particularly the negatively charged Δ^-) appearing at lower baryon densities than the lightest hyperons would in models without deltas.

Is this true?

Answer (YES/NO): YES